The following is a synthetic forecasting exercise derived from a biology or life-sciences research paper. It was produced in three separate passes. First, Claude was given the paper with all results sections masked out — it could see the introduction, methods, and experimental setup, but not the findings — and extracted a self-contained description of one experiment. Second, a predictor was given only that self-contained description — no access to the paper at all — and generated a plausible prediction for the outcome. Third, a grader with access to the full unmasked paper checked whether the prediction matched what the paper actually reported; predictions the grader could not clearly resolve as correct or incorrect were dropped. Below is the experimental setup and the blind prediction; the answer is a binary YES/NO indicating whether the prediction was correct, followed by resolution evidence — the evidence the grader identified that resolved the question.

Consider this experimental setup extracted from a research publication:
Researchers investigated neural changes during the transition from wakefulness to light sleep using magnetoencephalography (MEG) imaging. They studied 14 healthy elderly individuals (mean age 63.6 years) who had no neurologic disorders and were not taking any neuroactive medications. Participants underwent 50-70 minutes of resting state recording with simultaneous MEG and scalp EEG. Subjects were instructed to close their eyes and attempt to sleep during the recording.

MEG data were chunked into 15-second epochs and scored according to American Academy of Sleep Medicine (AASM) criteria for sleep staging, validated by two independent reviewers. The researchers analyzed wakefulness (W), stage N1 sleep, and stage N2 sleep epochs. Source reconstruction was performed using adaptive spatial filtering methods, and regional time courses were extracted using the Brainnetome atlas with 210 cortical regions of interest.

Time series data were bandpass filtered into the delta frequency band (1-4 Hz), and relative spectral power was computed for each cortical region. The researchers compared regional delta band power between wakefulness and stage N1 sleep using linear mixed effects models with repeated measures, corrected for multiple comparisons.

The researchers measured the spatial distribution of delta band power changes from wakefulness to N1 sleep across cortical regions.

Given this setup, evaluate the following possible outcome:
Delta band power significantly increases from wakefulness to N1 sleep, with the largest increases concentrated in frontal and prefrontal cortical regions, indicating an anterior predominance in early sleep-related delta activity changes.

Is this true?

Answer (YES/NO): YES